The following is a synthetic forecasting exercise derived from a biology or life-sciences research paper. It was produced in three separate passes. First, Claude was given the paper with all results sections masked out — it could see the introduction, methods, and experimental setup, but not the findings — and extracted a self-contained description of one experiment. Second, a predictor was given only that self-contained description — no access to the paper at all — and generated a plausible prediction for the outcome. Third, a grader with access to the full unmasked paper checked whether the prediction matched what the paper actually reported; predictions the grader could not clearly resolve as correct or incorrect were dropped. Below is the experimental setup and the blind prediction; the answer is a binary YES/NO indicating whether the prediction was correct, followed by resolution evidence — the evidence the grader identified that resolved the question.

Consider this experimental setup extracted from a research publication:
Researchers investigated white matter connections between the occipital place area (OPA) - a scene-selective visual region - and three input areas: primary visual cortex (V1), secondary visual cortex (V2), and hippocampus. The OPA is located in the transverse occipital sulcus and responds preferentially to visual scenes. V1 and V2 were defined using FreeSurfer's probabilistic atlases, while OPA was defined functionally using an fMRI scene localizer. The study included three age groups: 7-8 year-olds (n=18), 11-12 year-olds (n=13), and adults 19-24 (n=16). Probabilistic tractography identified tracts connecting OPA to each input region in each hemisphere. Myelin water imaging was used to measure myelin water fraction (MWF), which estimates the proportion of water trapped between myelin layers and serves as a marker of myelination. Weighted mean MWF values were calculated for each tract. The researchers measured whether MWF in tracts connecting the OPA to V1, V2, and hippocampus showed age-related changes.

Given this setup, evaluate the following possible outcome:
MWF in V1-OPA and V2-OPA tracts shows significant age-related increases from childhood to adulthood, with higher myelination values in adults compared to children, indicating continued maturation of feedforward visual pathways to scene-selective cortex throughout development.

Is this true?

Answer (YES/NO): YES